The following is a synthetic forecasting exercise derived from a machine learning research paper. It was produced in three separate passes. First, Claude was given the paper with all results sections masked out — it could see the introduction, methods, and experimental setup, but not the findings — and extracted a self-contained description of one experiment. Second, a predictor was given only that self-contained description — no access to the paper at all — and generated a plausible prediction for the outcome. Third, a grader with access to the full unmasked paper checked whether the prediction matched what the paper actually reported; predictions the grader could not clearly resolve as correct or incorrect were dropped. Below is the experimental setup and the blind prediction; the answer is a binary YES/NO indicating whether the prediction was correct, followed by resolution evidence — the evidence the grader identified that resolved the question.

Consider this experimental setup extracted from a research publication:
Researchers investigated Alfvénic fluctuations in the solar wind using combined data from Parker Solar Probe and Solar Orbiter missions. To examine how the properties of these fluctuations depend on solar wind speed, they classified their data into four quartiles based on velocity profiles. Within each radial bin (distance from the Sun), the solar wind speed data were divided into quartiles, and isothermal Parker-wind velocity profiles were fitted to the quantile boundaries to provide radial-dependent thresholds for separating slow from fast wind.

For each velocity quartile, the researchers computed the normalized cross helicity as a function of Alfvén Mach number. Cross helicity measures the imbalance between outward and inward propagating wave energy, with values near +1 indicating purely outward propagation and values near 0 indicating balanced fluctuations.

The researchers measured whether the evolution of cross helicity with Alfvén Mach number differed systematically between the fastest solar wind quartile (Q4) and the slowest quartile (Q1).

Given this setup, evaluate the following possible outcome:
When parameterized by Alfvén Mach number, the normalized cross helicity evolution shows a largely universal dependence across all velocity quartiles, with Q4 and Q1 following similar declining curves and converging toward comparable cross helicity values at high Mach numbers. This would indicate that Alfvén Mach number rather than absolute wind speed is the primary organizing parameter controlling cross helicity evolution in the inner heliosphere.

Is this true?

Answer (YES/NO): NO